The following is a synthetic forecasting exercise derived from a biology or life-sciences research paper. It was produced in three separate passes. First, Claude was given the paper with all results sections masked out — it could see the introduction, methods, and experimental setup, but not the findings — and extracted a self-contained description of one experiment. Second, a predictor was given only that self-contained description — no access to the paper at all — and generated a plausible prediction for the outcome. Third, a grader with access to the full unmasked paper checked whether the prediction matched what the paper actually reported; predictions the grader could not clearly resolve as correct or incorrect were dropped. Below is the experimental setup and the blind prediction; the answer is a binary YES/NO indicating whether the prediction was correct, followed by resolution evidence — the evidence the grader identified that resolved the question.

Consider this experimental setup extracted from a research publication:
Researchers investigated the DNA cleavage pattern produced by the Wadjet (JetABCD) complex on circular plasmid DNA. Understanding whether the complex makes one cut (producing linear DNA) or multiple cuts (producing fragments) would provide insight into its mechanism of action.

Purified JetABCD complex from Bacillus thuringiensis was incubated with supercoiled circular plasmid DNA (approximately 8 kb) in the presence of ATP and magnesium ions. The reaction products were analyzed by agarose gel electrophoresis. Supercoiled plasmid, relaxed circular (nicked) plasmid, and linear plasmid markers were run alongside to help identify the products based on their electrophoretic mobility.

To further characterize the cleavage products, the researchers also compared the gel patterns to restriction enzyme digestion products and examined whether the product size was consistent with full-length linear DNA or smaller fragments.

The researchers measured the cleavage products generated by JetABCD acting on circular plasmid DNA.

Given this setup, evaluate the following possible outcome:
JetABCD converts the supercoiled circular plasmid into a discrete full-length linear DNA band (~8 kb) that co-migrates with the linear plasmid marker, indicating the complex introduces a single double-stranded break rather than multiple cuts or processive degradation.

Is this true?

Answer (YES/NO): YES